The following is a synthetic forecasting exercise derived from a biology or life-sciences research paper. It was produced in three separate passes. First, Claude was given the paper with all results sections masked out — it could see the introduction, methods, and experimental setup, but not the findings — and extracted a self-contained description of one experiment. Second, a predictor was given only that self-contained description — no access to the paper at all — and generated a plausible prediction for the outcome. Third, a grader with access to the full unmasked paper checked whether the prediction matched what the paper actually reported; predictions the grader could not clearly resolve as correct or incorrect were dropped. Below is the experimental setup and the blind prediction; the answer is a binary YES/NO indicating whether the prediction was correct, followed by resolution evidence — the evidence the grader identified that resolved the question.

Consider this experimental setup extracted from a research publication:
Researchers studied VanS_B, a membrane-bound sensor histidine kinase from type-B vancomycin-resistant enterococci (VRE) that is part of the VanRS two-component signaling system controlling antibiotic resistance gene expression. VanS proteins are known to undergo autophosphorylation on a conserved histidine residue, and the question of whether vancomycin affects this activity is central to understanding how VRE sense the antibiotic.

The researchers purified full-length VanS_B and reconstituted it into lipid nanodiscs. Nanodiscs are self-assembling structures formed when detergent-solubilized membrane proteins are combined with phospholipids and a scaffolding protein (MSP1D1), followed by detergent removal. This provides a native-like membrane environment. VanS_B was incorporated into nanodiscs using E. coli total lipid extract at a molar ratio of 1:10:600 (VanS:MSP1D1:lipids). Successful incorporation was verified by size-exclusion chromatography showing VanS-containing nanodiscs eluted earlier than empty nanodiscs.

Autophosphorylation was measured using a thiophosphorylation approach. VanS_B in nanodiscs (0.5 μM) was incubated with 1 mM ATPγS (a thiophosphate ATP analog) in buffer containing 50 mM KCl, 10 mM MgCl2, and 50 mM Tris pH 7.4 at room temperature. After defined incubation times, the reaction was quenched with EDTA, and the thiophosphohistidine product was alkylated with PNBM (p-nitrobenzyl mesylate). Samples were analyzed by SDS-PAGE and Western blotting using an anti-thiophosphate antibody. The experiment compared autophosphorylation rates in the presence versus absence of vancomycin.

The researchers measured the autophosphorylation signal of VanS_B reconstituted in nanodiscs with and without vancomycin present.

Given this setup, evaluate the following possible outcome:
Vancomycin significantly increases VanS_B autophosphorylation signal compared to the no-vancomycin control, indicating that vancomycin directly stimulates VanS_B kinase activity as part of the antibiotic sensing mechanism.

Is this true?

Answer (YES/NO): YES